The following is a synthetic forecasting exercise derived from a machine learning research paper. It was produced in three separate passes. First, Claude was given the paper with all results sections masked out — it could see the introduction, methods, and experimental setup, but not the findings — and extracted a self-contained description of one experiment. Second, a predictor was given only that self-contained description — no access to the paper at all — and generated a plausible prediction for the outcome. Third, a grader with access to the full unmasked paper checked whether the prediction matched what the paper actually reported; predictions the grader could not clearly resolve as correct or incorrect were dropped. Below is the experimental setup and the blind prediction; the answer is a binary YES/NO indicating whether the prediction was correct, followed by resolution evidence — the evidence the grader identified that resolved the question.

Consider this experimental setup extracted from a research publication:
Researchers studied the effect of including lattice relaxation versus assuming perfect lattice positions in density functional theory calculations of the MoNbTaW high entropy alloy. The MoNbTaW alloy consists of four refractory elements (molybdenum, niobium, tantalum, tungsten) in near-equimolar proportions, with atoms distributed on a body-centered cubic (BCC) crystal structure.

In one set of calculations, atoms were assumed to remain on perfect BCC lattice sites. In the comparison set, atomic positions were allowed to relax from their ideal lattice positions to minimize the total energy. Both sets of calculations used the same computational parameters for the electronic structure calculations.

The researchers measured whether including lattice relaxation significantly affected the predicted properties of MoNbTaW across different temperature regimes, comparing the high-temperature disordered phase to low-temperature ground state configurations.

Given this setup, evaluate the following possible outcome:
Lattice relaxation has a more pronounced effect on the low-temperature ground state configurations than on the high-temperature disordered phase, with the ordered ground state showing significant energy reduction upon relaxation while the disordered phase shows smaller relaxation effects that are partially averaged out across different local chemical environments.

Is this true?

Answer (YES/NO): NO